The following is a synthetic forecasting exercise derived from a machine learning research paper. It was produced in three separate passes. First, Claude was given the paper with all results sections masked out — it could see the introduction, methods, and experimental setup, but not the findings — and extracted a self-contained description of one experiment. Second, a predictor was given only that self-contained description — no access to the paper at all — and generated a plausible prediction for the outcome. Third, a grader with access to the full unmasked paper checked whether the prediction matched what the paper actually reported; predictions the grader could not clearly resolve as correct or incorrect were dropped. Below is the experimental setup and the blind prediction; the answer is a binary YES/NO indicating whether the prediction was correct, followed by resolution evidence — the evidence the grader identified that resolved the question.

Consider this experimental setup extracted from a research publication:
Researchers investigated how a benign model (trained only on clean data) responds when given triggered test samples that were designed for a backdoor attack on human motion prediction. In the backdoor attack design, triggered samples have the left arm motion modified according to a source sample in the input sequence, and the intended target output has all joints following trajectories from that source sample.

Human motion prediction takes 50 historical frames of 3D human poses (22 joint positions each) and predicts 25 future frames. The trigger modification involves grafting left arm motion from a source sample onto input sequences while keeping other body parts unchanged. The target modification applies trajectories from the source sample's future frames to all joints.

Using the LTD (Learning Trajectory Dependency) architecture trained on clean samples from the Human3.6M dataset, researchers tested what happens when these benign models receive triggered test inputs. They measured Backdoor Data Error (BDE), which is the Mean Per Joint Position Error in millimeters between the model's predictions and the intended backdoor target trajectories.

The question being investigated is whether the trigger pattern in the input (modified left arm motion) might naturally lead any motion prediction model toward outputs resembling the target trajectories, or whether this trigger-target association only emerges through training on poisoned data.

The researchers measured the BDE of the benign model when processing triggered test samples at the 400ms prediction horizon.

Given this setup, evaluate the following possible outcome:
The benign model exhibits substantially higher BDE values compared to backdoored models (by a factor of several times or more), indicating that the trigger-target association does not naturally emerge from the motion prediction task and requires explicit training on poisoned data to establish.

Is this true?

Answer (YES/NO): YES